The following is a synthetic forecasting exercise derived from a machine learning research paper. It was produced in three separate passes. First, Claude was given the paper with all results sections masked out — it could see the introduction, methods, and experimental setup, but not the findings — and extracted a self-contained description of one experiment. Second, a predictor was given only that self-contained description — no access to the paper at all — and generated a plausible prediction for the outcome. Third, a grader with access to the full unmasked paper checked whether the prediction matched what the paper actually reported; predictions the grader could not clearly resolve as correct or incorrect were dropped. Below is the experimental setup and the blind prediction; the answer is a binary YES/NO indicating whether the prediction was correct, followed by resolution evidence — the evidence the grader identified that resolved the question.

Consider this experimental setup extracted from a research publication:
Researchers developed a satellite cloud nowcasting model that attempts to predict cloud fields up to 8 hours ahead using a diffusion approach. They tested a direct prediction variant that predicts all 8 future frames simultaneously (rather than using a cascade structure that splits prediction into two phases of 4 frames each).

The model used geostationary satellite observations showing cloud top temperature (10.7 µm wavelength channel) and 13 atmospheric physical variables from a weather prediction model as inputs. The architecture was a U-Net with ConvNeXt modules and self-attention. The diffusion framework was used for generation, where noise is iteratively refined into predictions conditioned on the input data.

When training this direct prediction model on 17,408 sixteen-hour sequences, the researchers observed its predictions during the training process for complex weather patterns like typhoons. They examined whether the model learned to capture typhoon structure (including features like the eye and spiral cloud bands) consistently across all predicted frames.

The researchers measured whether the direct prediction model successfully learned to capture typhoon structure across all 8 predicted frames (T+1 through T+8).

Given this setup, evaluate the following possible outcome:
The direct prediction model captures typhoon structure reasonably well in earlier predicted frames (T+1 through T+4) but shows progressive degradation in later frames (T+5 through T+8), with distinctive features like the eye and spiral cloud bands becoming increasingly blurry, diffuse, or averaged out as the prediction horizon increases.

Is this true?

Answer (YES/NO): NO